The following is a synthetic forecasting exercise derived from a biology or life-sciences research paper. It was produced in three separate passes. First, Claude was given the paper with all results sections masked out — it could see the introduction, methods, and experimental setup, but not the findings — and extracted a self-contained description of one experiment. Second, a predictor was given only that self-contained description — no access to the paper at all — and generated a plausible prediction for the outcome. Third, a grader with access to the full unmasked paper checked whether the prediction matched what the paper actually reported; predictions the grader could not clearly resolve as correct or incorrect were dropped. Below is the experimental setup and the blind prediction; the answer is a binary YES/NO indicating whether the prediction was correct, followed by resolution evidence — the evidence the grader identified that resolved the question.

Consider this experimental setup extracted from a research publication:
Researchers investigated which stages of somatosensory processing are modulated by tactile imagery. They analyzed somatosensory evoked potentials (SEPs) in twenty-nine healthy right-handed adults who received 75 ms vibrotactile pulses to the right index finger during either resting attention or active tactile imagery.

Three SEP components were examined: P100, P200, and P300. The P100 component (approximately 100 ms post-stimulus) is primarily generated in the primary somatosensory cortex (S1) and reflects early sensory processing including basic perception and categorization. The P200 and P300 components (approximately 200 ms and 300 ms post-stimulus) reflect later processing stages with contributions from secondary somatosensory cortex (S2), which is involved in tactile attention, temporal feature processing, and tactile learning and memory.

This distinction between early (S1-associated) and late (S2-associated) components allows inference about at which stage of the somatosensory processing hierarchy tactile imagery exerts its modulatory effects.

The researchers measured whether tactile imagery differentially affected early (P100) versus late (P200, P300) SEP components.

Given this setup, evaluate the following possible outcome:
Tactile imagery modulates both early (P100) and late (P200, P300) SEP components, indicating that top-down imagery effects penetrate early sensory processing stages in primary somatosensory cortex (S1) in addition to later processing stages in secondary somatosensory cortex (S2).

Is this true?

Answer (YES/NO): YES